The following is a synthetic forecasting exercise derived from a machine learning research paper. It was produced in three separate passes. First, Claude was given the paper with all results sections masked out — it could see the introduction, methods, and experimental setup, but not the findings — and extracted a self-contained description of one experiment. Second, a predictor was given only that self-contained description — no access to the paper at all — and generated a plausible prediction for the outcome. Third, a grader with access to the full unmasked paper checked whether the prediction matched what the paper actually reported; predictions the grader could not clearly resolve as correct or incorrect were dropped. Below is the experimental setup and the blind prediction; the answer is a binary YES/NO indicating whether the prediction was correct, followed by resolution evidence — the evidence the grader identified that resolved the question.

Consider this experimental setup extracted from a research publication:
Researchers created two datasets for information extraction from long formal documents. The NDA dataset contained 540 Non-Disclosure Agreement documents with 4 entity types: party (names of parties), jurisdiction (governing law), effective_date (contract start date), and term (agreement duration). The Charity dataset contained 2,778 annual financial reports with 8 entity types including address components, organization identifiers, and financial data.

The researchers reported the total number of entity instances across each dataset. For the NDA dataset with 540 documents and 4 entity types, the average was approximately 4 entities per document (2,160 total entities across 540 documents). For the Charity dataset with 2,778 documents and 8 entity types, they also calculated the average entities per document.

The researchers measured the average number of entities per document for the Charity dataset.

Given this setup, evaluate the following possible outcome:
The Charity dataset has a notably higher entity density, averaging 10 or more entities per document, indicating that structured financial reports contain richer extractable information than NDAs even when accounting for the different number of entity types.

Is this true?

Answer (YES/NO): NO